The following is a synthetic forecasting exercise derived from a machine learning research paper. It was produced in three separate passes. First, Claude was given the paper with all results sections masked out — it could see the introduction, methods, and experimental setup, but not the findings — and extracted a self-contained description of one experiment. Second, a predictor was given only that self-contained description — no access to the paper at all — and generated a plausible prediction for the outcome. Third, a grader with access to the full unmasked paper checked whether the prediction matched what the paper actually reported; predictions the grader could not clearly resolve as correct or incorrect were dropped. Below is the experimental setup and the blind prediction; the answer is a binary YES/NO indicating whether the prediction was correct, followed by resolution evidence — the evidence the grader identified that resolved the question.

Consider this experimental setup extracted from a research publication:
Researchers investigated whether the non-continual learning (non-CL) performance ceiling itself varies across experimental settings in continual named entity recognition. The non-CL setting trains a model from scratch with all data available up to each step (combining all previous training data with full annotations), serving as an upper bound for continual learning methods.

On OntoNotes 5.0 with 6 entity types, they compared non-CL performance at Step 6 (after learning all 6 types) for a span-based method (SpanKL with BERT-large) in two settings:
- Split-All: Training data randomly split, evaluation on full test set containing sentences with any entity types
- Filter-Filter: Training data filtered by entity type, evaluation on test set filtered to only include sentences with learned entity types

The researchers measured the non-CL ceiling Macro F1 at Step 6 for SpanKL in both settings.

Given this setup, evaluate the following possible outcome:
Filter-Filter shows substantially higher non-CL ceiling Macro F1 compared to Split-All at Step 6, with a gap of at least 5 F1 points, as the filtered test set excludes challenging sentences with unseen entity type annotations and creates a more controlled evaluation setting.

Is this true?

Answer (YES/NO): NO